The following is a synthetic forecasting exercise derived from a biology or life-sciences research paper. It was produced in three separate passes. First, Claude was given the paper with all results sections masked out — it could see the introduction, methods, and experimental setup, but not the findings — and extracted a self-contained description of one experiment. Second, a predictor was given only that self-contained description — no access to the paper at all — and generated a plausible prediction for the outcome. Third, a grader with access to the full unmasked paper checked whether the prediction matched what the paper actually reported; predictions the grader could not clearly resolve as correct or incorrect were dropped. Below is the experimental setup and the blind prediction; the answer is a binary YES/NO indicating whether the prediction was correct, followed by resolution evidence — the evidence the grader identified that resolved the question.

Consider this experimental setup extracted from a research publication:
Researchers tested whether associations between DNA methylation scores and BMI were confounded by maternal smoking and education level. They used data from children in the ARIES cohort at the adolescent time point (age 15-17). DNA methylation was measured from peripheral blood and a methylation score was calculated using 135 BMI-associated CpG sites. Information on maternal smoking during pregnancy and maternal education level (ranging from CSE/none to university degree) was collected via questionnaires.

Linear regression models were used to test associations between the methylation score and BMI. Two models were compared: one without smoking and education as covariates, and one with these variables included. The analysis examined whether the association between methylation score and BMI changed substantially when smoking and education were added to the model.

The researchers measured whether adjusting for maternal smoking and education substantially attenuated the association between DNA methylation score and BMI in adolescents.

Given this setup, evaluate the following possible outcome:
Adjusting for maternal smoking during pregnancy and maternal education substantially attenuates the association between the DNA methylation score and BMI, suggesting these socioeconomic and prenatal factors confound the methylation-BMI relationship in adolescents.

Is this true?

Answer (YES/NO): NO